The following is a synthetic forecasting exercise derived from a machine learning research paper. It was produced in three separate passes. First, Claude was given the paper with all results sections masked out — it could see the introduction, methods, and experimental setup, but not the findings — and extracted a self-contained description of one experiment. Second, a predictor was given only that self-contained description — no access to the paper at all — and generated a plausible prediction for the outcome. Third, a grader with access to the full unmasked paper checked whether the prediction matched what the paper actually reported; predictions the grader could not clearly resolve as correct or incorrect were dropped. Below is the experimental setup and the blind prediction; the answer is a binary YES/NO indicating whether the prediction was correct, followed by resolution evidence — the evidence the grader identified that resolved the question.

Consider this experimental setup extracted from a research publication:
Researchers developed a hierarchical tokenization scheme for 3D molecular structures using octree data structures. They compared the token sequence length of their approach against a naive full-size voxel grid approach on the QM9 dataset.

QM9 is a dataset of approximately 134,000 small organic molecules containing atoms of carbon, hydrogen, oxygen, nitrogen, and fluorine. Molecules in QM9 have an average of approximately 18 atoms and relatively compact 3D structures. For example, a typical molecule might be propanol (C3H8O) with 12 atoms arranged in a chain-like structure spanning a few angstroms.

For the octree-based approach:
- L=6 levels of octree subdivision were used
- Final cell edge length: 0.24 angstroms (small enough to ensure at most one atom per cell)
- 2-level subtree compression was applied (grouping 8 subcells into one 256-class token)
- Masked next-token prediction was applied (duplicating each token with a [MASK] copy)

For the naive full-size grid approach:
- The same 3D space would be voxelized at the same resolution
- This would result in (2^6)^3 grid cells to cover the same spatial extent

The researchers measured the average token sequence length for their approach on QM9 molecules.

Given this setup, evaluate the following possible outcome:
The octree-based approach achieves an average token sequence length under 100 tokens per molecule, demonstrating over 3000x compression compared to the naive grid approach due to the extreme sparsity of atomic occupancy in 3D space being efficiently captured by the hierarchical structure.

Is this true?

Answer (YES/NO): NO